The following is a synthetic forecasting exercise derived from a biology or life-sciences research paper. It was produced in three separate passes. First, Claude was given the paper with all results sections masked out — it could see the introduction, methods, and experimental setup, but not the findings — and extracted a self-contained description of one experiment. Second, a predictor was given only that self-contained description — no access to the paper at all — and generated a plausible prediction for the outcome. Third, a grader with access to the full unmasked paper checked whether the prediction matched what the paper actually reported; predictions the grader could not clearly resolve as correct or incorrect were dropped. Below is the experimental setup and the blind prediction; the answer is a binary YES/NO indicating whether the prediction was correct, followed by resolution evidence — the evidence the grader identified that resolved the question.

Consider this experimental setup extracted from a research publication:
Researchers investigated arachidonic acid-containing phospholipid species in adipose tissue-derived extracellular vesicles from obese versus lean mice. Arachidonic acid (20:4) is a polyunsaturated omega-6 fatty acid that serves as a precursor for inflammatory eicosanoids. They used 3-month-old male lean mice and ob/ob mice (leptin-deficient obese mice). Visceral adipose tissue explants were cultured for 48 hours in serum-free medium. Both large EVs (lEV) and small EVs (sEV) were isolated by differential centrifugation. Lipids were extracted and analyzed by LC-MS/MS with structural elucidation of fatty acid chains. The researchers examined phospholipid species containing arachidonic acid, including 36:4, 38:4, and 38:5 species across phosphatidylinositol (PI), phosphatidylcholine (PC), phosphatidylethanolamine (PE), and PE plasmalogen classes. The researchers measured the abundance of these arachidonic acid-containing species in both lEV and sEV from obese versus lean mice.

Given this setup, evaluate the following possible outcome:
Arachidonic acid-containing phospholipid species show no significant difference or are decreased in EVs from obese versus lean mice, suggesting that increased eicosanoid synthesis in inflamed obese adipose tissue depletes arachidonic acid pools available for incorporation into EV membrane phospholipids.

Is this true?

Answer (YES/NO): NO